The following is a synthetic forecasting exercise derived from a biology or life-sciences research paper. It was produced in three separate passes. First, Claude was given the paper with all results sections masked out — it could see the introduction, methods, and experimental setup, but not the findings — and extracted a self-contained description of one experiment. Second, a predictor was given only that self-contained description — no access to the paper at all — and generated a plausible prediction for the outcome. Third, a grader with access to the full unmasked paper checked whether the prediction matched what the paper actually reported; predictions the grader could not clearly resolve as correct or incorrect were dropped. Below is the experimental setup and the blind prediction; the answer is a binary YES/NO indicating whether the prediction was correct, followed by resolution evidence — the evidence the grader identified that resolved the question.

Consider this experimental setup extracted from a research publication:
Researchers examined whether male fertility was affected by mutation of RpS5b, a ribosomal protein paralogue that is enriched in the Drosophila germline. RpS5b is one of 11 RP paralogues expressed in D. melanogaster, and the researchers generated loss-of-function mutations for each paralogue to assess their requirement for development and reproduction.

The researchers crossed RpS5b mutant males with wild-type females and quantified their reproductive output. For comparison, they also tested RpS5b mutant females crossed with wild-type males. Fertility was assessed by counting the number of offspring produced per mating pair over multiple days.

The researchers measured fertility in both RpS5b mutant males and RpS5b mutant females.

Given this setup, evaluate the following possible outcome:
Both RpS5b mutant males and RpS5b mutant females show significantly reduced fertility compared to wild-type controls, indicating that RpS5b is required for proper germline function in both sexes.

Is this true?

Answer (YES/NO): NO